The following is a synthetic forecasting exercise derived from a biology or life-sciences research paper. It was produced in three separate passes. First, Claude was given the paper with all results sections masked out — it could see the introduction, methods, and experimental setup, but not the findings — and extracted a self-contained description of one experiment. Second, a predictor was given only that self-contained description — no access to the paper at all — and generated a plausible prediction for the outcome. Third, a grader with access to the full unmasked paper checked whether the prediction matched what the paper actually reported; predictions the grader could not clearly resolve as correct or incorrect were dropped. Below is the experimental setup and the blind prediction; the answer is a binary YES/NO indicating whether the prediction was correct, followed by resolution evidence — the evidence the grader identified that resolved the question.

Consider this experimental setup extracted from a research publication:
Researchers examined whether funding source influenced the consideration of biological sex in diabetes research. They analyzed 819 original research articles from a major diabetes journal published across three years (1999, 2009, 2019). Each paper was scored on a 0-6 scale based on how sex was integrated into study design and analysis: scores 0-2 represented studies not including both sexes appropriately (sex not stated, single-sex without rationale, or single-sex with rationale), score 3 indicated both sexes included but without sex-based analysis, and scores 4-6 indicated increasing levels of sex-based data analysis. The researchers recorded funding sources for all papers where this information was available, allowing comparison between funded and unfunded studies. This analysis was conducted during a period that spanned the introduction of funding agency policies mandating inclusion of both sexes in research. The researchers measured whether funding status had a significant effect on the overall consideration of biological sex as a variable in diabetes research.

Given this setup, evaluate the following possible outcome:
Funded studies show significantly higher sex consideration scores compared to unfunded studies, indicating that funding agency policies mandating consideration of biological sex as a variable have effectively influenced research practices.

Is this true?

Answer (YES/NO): NO